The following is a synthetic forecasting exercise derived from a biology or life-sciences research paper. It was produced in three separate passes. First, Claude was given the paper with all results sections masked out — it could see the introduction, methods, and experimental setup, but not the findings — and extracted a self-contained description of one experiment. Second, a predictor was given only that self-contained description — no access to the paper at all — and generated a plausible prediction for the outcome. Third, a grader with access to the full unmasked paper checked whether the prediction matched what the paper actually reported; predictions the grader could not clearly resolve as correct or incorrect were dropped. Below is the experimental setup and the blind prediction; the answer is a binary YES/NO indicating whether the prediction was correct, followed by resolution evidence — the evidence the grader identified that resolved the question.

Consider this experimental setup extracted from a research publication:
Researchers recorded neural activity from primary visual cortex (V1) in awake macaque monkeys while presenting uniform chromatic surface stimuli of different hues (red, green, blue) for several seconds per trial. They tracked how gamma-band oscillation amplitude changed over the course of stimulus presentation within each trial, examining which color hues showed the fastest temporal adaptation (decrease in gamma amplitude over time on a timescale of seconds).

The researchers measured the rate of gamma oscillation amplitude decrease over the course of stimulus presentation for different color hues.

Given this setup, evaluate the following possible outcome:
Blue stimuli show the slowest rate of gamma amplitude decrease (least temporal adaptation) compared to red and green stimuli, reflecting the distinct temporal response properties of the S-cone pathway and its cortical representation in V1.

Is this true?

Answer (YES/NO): NO